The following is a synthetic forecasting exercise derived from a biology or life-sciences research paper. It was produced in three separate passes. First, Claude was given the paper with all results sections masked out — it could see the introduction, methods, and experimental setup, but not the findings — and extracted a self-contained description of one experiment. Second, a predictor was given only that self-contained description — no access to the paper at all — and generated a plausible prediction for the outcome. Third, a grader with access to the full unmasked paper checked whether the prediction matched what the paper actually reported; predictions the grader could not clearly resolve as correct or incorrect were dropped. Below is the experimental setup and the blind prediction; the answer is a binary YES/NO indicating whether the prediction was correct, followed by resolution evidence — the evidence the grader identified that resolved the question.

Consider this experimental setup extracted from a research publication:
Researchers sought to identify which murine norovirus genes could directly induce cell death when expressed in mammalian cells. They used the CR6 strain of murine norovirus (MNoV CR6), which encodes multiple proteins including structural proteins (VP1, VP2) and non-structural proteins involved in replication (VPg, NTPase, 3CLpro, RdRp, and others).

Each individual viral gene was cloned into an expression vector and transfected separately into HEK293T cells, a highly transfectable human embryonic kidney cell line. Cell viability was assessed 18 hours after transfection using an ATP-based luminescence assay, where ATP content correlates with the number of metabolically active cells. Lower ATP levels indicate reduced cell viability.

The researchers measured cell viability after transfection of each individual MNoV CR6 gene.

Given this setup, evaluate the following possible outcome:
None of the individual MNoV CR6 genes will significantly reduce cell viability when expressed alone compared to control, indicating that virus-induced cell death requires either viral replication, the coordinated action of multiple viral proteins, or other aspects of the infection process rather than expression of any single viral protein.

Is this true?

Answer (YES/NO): NO